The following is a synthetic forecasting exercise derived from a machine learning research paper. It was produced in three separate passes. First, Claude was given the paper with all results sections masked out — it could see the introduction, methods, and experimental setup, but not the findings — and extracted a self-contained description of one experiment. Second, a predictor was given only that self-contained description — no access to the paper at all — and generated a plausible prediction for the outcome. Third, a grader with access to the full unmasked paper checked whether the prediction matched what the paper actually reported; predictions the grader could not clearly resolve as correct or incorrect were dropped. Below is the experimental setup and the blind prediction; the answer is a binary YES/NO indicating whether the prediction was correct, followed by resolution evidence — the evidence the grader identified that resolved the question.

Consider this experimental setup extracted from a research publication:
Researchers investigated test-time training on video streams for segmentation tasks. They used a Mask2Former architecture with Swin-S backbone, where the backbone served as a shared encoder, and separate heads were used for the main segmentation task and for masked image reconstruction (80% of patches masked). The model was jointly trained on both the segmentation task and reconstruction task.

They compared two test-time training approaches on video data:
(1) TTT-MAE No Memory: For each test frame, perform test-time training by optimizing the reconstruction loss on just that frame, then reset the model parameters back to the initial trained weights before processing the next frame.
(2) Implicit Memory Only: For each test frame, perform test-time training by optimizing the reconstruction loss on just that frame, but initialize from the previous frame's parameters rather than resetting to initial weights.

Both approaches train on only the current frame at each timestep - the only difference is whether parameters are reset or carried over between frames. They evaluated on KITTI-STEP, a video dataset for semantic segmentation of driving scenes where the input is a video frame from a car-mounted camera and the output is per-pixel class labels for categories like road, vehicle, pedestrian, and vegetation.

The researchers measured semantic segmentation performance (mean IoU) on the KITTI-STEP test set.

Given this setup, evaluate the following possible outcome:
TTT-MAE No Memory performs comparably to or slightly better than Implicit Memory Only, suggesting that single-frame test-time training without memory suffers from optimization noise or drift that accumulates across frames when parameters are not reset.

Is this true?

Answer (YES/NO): NO